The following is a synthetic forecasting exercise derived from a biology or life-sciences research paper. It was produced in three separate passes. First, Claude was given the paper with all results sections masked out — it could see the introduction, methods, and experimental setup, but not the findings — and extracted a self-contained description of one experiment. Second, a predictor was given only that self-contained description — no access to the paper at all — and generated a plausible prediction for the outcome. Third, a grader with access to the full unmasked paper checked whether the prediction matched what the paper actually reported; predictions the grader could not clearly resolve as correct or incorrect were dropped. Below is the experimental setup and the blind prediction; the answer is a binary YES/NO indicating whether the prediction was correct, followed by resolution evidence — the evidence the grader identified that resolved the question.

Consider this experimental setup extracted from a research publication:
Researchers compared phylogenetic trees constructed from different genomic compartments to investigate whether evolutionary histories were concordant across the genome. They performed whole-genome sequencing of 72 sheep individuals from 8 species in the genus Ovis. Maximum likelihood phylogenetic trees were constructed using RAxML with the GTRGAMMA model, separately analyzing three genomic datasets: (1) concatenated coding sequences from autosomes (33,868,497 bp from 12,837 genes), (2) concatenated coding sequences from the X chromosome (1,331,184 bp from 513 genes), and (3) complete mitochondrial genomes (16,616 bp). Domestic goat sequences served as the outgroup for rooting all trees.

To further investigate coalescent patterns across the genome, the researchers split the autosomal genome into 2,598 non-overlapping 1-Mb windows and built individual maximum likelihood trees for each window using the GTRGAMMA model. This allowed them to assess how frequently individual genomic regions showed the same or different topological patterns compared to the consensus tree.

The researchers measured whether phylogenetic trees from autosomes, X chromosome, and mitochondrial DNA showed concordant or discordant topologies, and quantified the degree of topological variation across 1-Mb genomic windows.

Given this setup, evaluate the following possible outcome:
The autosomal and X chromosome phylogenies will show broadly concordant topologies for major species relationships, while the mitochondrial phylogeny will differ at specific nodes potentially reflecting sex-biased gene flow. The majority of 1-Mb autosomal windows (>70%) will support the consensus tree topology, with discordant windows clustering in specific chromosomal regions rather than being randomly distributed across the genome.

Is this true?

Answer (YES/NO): NO